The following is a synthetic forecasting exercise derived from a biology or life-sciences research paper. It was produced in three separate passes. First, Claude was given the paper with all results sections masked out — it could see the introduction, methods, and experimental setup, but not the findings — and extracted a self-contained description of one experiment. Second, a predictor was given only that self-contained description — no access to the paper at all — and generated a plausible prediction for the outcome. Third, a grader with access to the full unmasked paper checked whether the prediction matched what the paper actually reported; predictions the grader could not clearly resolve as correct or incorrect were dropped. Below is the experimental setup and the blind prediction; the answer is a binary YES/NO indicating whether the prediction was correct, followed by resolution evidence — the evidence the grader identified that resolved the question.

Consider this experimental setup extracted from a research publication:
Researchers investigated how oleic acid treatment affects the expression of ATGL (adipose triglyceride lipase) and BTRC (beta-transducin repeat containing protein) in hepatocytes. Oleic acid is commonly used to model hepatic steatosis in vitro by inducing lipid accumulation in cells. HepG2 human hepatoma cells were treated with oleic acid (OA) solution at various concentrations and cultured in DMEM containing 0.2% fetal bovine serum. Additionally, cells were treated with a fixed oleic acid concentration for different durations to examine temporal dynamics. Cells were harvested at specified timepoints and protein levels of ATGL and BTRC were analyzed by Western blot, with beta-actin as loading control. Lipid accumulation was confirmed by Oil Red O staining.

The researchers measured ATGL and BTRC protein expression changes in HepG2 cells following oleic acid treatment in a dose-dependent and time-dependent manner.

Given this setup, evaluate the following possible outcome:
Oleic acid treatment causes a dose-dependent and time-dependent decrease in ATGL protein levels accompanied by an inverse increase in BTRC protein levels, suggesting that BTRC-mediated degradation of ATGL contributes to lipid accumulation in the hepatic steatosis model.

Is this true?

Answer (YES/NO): YES